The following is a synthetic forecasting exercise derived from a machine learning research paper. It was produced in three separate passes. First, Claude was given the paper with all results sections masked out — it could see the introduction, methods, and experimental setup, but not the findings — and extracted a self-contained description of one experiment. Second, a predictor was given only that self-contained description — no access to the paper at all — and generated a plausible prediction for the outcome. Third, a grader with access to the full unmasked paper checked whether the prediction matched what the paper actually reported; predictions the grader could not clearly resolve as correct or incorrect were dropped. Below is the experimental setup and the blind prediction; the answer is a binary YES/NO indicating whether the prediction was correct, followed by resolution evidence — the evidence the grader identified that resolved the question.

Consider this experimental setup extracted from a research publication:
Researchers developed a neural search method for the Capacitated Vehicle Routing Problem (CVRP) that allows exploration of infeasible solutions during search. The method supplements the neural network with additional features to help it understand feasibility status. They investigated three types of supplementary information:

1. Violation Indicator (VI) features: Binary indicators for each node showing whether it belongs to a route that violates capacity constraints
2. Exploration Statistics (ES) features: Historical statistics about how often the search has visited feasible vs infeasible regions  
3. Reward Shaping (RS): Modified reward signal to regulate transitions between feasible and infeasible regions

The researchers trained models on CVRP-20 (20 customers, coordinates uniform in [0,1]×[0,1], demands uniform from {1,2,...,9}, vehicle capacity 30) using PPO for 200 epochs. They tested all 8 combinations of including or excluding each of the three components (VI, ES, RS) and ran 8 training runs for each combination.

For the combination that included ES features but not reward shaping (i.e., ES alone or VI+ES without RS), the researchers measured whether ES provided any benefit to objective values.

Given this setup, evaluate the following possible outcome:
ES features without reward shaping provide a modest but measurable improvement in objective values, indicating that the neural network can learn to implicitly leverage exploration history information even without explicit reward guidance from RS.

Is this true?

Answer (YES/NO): NO